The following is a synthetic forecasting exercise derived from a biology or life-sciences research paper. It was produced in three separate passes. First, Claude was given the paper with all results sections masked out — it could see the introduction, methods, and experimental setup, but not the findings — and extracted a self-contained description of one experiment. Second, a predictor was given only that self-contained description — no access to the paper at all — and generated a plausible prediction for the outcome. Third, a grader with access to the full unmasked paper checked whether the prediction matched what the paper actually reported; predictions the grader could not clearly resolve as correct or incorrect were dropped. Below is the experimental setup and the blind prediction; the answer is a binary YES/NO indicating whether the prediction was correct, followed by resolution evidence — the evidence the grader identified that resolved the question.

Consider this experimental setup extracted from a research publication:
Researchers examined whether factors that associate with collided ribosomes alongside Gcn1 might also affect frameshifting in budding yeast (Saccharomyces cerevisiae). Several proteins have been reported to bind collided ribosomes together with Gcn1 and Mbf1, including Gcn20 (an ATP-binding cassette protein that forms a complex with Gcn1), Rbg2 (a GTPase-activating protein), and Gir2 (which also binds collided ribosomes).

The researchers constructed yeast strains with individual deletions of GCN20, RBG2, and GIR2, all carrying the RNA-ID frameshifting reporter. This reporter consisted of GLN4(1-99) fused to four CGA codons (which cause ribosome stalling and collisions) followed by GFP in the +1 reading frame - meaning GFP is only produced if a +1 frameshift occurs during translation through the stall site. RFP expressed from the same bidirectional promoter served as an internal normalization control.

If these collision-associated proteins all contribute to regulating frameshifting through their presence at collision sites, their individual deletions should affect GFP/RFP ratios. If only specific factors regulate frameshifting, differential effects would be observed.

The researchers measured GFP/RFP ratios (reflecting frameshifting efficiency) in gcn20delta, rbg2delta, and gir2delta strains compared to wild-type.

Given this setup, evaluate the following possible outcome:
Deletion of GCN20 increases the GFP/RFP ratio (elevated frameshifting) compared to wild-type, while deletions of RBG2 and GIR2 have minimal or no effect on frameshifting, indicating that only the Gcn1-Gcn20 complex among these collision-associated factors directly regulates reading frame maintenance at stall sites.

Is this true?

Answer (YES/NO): YES